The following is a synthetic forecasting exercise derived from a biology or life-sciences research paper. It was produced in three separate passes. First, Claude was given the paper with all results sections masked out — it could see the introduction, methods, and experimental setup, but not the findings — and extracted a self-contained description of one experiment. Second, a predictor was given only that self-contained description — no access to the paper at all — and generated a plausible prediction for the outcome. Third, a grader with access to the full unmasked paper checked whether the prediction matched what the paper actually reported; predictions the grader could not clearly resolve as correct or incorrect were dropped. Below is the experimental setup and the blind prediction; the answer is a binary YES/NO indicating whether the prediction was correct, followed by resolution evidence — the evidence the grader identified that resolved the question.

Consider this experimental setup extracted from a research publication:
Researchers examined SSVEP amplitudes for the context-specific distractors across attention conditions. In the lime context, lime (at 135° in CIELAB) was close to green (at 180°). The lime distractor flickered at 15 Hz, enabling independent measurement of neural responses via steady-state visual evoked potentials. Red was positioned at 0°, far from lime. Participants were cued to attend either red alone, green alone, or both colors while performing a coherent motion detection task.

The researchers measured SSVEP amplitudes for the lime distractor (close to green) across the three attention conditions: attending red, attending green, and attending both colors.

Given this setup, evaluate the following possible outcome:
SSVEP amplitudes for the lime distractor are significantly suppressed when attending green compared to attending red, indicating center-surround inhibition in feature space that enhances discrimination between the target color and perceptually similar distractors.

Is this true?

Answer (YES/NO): NO